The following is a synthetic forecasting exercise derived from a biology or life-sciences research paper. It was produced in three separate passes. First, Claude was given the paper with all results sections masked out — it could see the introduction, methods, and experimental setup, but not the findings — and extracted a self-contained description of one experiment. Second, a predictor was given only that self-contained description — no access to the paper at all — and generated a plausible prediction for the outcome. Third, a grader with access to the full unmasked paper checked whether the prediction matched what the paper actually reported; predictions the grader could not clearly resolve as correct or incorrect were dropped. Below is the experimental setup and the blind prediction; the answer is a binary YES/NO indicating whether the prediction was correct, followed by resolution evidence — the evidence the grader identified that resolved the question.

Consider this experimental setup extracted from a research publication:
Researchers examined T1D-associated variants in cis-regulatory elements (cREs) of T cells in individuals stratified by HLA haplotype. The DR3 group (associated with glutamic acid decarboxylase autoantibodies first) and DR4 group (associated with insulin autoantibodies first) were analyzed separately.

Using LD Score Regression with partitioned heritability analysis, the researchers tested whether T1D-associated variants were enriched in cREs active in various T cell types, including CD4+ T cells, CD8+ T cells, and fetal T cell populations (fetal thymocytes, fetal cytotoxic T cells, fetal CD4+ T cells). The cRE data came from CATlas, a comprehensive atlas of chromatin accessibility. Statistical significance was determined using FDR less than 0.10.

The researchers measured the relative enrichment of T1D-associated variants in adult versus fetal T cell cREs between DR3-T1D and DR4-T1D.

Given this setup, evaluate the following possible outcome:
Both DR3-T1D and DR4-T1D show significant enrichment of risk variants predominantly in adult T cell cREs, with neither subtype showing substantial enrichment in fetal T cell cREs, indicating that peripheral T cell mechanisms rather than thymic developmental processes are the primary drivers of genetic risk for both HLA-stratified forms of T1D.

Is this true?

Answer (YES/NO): NO